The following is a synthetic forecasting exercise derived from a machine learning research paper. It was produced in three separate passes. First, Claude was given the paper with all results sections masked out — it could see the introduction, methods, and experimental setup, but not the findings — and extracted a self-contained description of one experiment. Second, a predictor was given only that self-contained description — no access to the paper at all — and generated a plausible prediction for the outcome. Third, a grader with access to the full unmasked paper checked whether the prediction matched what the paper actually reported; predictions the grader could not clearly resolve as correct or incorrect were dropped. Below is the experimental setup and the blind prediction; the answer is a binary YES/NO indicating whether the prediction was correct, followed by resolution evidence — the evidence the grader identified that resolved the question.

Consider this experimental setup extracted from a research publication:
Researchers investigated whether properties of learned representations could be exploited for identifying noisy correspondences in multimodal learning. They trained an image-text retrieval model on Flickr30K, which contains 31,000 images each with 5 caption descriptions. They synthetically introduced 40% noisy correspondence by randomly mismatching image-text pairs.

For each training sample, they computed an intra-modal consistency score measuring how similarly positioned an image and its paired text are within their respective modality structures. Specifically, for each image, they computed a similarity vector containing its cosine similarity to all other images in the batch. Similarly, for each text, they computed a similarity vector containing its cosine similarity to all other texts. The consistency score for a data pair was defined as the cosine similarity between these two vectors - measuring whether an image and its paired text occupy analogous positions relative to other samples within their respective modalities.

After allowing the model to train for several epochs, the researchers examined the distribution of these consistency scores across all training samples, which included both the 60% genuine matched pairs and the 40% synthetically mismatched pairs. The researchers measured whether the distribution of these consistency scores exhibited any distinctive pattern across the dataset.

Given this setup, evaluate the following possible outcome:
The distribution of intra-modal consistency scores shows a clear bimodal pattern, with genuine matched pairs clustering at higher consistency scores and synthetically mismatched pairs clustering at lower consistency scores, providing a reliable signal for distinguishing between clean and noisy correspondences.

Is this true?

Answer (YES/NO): YES